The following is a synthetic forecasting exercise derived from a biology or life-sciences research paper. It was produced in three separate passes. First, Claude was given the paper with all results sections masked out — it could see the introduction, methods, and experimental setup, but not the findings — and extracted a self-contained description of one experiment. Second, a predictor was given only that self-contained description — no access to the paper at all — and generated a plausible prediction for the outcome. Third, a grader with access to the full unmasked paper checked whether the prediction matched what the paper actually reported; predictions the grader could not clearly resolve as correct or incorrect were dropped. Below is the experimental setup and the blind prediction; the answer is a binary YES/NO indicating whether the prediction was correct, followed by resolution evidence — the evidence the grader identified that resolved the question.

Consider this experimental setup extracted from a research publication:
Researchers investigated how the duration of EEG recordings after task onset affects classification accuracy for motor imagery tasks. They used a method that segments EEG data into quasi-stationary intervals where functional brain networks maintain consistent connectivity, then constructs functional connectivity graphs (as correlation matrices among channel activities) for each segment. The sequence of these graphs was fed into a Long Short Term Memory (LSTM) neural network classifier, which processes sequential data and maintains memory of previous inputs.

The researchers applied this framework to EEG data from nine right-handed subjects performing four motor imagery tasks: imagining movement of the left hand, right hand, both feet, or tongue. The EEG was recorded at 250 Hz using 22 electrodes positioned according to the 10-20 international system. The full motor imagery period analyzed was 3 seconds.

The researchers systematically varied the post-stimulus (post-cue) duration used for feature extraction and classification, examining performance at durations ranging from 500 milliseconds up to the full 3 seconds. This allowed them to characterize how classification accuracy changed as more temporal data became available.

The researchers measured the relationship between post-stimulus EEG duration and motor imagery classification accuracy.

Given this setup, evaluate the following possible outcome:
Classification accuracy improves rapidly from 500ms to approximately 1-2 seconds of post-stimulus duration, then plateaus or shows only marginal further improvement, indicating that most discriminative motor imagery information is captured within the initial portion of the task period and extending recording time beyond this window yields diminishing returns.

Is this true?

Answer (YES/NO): NO